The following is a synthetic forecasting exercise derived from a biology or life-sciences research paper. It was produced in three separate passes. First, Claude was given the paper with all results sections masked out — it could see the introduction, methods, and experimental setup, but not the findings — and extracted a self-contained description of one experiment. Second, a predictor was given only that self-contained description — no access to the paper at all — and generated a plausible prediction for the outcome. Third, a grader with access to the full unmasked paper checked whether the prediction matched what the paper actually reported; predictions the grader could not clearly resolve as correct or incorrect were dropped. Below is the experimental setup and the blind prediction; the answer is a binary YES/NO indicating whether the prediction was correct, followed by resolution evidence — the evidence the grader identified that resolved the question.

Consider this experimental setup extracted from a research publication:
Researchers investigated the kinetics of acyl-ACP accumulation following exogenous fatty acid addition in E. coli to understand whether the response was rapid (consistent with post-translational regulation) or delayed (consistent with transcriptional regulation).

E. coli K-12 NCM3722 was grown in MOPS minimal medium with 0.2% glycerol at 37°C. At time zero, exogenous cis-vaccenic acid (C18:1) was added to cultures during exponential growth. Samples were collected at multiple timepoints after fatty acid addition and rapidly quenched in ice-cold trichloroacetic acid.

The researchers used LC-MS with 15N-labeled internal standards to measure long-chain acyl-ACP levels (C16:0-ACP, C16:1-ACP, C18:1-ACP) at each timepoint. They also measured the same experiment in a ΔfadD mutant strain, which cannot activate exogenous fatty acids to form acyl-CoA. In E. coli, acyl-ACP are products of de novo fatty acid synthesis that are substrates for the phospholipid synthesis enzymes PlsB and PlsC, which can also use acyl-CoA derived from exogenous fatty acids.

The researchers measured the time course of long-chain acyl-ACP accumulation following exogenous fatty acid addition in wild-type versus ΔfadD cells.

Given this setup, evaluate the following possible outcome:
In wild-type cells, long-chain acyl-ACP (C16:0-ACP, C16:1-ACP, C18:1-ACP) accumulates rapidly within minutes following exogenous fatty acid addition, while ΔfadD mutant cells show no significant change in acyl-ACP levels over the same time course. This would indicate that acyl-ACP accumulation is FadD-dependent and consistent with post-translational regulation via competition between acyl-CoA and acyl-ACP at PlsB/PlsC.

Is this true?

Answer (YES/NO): YES